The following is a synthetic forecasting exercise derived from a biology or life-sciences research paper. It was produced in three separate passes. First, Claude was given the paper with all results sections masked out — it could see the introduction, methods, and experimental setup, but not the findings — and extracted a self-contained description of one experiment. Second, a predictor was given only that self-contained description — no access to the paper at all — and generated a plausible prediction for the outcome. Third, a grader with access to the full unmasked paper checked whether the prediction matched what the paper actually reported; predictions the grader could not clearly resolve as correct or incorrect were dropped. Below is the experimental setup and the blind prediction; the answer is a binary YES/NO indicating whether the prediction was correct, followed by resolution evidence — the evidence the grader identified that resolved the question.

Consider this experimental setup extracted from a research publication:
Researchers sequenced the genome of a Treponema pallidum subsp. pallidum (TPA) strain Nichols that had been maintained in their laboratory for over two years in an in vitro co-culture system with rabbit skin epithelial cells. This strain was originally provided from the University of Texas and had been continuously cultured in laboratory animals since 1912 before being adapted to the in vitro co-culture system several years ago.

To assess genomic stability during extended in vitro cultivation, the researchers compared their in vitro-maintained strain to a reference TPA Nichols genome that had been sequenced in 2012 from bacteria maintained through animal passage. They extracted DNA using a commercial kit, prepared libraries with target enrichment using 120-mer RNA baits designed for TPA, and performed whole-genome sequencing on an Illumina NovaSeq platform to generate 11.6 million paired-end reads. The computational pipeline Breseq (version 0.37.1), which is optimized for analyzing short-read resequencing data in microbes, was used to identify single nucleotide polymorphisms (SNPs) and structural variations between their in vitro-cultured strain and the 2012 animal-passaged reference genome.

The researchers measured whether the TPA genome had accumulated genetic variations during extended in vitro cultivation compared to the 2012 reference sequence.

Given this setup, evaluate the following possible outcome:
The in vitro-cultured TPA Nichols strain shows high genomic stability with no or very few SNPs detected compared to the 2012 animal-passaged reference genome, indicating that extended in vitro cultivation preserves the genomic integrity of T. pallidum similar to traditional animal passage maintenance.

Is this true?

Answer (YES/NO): NO